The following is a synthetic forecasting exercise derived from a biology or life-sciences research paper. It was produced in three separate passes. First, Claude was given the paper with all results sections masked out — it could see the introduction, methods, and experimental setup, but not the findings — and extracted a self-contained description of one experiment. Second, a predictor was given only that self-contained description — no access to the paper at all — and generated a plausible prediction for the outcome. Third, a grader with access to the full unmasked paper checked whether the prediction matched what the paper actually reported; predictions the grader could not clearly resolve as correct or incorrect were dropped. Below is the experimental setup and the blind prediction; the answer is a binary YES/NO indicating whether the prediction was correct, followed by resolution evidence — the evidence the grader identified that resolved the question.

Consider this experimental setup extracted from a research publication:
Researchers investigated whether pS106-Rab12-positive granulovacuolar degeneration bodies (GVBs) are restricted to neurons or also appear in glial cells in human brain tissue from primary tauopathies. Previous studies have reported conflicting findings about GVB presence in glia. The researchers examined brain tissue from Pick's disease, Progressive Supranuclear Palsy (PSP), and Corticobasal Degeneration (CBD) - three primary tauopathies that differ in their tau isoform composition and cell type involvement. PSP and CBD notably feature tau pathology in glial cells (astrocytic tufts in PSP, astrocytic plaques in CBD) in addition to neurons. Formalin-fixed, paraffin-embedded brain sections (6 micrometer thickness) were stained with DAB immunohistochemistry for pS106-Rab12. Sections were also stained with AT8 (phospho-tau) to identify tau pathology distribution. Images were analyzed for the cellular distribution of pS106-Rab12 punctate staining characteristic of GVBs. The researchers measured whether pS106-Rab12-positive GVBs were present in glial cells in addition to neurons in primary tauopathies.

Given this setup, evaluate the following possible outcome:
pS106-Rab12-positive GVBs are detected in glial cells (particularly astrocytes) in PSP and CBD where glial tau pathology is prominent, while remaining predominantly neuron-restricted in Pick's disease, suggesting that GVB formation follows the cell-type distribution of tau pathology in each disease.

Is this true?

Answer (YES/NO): NO